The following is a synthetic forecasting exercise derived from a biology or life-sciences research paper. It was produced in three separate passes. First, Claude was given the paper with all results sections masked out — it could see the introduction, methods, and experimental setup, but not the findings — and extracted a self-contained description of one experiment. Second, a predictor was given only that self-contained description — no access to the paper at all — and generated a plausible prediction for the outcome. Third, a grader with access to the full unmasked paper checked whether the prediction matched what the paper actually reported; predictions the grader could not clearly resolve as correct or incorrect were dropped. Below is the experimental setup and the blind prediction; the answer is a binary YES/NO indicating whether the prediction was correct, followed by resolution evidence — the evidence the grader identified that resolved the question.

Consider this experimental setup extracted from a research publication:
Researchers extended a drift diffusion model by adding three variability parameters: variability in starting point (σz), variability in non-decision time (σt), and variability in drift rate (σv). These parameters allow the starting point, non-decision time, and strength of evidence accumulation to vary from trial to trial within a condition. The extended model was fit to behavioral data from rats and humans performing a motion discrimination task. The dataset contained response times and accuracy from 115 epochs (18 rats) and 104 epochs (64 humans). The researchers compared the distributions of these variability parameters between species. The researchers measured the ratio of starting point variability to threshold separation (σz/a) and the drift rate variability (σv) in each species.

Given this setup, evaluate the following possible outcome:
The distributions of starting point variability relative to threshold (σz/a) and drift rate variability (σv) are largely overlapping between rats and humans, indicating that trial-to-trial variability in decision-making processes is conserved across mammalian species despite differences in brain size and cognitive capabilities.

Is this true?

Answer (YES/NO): NO